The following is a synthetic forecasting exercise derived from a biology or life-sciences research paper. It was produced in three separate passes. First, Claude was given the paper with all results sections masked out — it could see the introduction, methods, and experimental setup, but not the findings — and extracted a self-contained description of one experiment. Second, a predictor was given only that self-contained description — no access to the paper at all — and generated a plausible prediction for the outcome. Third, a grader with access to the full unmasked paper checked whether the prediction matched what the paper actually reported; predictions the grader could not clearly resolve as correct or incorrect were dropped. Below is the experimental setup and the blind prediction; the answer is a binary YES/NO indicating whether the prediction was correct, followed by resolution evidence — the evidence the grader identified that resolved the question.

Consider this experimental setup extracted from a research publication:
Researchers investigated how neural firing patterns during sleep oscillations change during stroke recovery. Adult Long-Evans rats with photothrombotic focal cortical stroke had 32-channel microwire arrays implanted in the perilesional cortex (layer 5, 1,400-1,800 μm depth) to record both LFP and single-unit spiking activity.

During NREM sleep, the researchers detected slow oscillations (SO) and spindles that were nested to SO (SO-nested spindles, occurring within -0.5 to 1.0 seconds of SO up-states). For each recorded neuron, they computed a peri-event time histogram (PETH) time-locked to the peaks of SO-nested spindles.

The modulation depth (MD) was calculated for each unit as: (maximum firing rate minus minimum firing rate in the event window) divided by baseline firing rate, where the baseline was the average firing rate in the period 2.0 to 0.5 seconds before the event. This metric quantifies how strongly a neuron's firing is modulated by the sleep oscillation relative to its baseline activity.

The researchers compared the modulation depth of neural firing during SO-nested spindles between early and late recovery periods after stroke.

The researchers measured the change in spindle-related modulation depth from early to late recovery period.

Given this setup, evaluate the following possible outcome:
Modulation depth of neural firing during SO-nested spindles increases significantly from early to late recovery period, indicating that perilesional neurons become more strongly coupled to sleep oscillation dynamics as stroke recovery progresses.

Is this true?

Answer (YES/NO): YES